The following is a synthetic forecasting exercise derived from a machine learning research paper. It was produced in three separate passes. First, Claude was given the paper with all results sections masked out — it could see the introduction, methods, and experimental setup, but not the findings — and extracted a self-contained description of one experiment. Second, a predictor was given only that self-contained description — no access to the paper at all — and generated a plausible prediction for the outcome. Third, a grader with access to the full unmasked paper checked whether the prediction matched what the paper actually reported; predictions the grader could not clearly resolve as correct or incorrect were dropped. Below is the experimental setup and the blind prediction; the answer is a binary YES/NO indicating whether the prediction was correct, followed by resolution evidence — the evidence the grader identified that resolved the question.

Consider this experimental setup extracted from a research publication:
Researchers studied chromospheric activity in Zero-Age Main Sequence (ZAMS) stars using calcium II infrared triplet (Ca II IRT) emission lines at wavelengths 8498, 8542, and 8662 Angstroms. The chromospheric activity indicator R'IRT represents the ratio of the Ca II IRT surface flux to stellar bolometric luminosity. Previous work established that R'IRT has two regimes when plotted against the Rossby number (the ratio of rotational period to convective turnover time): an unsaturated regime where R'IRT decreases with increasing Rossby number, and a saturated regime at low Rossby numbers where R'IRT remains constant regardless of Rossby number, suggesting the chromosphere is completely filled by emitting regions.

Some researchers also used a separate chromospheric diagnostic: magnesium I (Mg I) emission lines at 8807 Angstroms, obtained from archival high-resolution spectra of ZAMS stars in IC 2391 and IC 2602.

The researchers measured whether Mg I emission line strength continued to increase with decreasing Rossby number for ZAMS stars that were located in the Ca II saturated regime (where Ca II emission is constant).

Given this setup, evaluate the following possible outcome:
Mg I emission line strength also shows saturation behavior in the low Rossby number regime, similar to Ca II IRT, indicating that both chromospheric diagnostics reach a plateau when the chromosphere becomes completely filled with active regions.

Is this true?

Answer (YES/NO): NO